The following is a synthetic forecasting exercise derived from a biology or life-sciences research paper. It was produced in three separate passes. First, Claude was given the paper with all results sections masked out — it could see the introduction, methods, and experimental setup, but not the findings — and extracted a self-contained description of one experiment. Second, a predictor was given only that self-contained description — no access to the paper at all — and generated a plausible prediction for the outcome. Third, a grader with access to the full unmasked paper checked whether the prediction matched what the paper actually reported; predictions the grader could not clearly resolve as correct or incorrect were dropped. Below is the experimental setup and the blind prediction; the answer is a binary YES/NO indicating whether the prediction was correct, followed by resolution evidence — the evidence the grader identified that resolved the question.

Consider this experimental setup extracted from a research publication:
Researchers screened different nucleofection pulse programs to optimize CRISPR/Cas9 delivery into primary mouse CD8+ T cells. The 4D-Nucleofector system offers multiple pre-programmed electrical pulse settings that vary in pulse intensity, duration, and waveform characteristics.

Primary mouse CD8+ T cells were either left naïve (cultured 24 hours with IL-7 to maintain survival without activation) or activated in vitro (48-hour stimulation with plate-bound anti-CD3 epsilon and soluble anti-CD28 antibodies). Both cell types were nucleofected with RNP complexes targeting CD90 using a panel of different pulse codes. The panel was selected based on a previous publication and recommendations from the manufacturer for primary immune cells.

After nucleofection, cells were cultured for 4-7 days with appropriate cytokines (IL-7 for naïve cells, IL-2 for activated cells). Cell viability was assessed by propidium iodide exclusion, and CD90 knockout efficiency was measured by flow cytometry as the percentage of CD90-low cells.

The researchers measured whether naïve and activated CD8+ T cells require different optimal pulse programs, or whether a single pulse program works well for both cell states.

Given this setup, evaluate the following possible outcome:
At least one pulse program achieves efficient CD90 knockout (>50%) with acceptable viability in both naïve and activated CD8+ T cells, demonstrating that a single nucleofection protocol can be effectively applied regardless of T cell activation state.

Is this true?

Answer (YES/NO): NO